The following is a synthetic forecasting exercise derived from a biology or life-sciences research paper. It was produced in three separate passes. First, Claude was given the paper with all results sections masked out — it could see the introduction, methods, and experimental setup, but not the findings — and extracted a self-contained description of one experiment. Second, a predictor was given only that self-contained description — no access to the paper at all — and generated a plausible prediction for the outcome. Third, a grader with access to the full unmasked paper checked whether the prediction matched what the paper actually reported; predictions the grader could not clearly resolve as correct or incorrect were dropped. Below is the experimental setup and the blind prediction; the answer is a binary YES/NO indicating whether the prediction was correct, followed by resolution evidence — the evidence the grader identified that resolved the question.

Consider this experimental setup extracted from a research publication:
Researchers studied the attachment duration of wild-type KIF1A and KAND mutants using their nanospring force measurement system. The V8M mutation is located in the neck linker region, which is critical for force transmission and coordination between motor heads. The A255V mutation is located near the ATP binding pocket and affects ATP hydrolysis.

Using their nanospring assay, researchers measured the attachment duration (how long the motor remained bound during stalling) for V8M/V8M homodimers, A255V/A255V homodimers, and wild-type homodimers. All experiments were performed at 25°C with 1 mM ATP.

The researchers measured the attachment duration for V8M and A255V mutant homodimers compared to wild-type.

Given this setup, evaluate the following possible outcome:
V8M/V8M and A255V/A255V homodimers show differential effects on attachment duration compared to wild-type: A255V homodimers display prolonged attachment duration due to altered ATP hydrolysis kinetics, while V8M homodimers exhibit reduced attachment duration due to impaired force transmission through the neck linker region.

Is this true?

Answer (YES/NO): NO